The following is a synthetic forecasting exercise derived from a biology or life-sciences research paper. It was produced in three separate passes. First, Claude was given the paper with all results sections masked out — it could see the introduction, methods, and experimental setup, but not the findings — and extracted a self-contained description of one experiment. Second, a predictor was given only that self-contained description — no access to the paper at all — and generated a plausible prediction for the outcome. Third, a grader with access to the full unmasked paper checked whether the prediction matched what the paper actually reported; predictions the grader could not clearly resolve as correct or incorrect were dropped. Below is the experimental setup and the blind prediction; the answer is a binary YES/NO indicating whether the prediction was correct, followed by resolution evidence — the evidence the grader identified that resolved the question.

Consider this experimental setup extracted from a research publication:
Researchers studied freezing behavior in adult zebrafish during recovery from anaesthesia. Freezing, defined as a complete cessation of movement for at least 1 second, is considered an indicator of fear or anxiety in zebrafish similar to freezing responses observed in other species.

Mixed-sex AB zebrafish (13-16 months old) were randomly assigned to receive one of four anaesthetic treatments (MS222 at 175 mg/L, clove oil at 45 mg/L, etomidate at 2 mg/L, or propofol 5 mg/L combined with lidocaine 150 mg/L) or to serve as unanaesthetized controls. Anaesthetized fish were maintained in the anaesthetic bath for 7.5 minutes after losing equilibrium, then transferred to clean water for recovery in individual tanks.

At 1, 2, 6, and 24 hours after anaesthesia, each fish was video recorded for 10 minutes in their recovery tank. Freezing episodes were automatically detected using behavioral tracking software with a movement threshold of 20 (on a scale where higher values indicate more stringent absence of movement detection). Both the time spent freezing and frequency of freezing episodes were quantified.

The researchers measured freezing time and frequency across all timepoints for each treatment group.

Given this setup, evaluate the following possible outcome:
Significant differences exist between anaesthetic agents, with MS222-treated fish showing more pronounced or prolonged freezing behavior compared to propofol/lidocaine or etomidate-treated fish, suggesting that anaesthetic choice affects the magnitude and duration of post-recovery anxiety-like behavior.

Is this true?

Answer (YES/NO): NO